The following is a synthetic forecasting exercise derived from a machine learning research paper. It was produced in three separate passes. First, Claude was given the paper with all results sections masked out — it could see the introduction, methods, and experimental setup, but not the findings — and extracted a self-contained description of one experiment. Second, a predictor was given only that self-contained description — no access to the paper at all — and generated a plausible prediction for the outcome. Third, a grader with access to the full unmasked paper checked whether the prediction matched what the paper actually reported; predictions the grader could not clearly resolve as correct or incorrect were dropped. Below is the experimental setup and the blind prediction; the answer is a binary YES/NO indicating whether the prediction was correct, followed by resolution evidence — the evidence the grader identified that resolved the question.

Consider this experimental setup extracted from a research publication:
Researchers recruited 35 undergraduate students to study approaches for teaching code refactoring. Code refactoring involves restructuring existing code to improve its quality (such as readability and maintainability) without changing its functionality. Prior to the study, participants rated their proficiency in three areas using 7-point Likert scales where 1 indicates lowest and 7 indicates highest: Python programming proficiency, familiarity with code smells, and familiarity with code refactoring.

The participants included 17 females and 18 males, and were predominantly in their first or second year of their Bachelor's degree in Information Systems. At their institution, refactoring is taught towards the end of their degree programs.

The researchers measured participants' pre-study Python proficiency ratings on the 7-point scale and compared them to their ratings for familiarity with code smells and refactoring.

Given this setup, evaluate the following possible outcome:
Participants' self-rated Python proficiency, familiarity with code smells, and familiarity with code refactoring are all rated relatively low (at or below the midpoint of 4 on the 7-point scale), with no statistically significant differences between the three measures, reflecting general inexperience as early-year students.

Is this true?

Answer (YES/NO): NO